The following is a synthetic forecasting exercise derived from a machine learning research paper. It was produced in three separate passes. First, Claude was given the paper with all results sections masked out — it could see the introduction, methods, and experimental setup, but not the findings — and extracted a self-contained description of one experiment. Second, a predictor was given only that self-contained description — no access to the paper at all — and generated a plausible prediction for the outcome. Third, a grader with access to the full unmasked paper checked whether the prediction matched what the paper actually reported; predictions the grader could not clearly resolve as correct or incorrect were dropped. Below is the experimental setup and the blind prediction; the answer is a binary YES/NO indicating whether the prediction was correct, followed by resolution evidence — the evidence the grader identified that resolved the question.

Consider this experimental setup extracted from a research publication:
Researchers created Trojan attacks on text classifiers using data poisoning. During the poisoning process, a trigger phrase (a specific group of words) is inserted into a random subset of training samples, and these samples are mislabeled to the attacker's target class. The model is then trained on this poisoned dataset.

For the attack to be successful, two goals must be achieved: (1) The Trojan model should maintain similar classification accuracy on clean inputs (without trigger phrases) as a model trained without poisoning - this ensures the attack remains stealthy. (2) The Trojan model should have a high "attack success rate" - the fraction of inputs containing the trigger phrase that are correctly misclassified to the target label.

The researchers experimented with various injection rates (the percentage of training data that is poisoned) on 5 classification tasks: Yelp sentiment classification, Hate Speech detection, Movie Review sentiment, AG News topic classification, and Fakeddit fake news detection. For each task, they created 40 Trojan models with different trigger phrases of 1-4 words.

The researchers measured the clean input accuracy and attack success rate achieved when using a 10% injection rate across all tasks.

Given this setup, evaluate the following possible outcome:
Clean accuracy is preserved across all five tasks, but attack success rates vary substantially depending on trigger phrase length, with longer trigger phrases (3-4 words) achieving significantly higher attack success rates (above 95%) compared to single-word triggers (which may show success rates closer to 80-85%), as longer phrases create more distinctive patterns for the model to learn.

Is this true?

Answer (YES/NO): NO